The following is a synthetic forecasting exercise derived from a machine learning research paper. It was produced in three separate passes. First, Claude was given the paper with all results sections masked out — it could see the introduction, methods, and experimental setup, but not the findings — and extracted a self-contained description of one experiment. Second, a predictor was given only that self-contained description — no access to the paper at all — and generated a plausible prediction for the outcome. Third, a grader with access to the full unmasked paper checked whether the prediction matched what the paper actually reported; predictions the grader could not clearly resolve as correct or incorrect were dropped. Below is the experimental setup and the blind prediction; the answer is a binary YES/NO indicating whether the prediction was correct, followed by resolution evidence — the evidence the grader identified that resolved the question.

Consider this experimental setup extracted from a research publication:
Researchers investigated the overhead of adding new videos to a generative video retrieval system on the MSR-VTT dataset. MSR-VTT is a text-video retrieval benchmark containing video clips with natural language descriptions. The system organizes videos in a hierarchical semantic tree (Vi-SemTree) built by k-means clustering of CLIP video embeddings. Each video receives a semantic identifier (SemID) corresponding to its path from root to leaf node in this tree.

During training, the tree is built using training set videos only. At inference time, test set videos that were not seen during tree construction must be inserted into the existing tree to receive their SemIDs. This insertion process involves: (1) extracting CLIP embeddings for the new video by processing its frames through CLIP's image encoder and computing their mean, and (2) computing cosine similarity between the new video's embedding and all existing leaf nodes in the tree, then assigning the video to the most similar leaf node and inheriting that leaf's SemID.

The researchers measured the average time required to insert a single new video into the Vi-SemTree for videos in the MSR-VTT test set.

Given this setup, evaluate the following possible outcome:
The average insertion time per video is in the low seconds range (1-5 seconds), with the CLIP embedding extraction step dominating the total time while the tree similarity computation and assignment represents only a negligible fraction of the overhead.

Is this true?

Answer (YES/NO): NO